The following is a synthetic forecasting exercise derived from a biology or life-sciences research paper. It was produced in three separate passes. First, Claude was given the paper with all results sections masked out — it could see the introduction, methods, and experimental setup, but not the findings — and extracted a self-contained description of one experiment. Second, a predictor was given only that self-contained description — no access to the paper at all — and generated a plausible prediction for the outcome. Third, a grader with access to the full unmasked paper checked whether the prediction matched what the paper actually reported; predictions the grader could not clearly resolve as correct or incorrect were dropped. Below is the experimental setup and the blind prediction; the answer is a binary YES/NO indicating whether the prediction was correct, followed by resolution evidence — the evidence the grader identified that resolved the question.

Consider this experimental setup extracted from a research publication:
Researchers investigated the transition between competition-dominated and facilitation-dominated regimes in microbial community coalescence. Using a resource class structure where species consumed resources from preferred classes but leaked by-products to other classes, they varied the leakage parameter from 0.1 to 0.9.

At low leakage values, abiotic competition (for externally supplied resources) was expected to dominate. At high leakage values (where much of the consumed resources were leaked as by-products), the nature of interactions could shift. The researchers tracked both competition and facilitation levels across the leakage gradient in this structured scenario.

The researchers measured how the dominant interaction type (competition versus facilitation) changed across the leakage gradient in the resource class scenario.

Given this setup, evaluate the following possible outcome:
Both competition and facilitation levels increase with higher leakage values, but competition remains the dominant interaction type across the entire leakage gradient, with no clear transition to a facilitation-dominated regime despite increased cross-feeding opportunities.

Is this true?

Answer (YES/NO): NO